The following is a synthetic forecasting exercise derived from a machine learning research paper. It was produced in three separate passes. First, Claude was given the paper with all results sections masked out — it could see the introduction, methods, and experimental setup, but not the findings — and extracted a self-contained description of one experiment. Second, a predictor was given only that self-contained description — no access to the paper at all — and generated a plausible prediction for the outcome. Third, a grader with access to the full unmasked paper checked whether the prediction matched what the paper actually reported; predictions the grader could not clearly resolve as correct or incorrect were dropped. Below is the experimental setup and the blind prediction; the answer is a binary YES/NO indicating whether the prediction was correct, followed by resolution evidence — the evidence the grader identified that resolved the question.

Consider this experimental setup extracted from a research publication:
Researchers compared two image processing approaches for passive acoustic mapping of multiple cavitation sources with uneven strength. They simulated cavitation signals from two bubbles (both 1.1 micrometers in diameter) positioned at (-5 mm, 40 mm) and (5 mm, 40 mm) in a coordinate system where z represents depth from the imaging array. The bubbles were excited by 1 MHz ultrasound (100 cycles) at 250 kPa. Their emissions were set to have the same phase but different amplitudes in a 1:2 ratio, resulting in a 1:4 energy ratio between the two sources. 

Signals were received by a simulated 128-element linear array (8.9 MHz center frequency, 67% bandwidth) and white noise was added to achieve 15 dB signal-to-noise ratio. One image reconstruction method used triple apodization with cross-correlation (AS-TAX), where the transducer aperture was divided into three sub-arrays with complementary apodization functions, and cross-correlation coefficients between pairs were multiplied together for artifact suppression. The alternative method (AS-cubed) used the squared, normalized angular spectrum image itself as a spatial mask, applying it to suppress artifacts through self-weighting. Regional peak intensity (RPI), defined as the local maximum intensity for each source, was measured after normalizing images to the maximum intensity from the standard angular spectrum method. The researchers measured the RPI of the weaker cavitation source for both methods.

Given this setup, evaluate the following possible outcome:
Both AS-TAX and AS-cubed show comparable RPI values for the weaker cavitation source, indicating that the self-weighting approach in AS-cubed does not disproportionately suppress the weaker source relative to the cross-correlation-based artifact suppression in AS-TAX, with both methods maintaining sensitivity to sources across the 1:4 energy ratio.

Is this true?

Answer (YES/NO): NO